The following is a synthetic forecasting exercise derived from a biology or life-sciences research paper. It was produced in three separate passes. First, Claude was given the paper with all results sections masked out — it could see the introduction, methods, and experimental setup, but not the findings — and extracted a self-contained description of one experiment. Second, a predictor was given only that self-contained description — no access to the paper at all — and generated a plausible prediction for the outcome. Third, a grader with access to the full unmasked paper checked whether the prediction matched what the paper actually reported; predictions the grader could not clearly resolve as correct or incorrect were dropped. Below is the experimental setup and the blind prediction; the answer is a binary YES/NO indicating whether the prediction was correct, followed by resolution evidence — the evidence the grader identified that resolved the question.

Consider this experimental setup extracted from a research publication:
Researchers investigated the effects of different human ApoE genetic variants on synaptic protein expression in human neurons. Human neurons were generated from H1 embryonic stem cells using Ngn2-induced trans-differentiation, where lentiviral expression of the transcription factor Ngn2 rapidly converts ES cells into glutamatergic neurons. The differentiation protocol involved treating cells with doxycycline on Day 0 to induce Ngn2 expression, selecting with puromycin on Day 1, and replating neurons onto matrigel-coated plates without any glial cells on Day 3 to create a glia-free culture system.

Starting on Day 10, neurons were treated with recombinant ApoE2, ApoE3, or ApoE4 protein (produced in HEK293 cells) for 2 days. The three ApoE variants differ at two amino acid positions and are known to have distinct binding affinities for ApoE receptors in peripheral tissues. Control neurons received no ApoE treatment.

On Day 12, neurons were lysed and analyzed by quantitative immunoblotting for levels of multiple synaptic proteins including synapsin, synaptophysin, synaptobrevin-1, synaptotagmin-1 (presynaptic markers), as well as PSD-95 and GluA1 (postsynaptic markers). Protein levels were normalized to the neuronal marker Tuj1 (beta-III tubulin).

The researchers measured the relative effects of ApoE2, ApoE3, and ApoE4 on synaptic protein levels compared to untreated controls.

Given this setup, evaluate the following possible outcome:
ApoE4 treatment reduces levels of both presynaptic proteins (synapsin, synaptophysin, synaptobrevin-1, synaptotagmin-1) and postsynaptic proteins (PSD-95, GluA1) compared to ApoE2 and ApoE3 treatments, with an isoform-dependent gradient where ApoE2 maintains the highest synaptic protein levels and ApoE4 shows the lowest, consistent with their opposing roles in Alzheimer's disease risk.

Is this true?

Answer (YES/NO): NO